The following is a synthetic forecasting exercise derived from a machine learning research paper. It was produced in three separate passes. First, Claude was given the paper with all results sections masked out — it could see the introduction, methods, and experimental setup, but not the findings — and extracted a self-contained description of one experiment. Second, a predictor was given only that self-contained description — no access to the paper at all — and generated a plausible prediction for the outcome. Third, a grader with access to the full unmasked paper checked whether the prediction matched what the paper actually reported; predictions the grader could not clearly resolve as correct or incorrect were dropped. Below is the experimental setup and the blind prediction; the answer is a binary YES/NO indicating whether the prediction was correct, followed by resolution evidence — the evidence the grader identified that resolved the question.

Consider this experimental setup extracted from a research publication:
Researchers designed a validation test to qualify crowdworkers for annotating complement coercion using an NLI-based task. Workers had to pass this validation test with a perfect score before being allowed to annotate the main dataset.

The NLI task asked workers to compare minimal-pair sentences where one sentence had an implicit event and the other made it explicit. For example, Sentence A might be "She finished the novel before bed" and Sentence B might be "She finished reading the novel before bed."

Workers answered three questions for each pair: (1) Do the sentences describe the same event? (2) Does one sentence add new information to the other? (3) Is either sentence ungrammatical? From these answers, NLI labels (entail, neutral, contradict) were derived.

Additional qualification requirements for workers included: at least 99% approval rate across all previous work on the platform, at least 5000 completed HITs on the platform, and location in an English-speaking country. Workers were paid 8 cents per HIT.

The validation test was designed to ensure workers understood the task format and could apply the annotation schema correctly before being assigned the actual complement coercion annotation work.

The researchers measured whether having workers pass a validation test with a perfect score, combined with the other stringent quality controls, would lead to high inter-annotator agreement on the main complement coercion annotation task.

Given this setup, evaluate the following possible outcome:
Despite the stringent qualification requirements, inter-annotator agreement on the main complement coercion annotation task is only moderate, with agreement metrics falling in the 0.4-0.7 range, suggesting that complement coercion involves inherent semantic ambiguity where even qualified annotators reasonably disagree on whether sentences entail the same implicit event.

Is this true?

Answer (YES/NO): NO